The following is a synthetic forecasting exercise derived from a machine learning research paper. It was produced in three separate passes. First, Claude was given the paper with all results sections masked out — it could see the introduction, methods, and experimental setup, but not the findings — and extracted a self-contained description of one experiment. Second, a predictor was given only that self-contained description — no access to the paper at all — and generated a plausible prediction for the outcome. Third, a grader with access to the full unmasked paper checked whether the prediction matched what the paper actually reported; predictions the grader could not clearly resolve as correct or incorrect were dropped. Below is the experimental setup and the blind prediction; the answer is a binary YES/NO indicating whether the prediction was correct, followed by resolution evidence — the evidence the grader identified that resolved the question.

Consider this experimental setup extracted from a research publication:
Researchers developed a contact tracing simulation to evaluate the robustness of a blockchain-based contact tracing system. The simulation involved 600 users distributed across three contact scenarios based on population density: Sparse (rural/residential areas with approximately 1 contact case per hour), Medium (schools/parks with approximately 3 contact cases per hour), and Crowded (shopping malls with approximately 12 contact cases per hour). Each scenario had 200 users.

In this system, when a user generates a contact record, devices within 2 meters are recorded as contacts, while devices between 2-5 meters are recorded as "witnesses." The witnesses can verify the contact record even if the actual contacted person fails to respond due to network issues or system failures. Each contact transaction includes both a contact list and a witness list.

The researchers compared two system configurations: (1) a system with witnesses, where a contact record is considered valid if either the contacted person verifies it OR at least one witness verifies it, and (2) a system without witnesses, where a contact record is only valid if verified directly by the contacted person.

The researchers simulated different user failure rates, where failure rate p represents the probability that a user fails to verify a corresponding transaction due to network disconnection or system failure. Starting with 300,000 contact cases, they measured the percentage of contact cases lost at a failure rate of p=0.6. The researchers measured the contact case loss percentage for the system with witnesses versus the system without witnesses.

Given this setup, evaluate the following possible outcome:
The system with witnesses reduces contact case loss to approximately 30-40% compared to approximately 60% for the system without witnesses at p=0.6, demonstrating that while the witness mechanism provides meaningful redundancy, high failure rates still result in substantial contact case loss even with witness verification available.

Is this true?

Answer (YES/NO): NO